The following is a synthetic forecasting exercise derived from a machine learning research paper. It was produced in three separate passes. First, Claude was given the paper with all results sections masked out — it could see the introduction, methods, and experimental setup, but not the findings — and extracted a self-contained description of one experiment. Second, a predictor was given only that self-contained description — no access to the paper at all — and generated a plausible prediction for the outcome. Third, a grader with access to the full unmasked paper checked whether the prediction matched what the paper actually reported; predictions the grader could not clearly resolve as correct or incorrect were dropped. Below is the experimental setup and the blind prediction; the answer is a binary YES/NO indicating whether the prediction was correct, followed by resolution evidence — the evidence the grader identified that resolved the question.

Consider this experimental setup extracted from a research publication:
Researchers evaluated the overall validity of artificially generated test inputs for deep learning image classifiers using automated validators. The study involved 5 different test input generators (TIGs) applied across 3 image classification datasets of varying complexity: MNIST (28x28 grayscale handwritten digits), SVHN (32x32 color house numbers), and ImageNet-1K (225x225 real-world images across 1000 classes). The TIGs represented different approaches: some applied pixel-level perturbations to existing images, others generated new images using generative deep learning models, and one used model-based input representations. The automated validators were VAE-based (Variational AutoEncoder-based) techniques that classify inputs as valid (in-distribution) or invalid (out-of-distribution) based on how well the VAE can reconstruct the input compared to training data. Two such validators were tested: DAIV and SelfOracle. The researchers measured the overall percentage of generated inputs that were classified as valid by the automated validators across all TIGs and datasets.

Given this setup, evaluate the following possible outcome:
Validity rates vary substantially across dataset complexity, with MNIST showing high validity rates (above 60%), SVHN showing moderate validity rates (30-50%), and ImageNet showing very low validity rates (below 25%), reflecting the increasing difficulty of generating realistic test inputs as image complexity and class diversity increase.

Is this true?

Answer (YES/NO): NO